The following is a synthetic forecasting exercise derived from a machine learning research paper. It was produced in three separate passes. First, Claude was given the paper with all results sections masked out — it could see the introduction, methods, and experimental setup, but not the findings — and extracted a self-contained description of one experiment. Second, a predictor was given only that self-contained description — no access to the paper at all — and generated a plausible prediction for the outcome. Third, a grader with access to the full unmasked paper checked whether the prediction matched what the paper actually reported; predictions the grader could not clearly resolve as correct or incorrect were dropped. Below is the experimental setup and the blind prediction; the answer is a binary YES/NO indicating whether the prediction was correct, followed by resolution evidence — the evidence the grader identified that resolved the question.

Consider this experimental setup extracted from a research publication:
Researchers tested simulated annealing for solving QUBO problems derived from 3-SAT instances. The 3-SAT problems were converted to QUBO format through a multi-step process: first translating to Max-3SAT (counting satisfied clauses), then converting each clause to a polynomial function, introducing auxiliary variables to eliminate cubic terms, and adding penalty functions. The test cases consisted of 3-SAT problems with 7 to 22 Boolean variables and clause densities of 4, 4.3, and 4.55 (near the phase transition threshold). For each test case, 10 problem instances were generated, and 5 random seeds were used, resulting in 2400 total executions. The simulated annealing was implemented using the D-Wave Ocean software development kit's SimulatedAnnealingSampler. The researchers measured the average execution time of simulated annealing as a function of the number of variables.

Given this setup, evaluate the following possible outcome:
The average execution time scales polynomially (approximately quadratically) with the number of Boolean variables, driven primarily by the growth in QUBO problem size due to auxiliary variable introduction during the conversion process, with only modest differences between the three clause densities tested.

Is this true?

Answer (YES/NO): NO